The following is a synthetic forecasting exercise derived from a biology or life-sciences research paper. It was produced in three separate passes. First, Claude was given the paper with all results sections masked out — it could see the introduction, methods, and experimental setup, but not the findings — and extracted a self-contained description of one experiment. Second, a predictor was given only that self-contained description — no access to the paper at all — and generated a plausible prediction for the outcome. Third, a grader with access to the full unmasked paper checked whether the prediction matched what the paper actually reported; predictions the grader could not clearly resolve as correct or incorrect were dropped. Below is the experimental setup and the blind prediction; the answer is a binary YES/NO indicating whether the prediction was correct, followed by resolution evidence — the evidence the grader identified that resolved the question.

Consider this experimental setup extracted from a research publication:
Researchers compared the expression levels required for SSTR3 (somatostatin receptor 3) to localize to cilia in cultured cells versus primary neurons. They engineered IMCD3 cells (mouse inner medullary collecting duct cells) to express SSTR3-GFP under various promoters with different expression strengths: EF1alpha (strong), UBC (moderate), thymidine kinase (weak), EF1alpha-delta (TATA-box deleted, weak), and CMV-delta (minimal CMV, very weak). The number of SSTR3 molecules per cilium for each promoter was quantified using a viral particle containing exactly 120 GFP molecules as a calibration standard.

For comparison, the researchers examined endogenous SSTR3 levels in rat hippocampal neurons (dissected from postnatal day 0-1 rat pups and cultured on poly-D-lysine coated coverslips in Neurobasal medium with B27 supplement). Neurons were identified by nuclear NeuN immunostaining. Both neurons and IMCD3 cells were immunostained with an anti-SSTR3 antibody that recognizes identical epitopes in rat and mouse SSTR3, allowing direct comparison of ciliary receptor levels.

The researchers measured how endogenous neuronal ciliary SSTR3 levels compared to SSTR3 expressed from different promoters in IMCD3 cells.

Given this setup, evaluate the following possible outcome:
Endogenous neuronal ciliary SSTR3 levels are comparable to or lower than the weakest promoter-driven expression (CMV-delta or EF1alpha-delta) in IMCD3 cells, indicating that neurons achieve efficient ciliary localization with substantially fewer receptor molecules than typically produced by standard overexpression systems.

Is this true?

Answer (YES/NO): YES